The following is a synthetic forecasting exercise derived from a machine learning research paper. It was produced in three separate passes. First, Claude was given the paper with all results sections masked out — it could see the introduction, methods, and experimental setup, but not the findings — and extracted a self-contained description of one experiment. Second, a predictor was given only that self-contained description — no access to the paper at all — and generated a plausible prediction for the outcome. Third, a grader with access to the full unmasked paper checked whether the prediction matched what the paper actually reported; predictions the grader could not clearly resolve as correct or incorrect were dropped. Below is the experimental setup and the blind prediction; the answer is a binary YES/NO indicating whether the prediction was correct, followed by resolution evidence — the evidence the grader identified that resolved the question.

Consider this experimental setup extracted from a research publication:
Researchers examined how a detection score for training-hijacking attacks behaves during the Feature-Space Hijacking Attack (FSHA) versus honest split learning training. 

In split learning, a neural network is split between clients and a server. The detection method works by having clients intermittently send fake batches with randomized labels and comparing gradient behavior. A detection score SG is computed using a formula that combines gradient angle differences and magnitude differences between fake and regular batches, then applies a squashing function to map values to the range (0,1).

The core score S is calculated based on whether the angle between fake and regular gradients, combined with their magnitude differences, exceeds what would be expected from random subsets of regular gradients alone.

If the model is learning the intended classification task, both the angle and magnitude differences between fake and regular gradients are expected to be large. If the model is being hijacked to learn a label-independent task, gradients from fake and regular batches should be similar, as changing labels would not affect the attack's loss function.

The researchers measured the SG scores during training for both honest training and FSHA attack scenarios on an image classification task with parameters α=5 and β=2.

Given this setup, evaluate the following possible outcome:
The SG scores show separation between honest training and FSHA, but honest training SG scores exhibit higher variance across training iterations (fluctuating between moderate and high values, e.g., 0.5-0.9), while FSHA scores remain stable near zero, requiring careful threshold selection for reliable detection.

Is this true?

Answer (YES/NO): NO